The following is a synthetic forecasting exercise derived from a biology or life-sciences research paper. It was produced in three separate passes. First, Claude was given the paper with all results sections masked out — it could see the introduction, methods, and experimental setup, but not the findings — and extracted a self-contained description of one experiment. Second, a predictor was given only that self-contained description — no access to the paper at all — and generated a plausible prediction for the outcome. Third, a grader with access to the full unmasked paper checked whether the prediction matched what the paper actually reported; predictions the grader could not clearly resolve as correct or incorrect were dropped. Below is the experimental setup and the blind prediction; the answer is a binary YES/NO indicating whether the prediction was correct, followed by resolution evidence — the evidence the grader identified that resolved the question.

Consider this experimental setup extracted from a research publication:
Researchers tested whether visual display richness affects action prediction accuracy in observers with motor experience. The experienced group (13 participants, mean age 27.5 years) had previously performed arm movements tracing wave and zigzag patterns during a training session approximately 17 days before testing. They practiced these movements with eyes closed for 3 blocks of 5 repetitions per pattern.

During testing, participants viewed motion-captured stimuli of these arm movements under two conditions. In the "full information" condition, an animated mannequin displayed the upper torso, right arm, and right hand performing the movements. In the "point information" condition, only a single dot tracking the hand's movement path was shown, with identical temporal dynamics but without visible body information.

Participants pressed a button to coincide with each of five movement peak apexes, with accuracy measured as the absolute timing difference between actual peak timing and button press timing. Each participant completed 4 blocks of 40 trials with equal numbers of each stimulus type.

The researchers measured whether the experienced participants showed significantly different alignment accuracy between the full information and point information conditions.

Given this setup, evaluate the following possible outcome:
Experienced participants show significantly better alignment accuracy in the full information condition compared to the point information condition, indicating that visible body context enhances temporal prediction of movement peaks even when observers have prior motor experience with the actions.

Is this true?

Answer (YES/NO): YES